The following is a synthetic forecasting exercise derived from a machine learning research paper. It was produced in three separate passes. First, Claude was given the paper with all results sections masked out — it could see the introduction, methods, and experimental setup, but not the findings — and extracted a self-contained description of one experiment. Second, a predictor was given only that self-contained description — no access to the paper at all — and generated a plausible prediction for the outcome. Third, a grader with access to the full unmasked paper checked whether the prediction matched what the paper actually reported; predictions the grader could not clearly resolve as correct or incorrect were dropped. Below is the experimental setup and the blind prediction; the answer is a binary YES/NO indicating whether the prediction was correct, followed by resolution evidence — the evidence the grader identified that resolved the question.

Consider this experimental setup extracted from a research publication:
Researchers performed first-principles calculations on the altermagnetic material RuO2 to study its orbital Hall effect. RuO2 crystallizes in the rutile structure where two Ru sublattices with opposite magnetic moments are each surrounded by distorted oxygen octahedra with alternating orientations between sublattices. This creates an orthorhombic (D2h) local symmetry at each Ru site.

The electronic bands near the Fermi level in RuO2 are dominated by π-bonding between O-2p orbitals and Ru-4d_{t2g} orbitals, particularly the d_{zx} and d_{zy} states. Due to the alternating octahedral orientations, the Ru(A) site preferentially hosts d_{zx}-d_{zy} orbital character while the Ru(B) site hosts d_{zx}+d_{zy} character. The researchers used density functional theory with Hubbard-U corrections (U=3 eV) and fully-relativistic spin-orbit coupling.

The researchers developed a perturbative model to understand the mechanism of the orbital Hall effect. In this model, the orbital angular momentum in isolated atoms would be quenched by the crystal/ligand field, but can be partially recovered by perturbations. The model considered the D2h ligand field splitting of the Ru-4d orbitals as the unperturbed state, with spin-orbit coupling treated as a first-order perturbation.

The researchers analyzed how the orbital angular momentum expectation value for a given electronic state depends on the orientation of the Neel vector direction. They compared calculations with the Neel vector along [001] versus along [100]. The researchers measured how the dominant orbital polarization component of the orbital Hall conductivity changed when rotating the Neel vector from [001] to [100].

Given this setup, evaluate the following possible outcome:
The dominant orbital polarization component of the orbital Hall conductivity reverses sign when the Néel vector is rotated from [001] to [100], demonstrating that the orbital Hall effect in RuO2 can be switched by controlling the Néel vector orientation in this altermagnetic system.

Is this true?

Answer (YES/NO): NO